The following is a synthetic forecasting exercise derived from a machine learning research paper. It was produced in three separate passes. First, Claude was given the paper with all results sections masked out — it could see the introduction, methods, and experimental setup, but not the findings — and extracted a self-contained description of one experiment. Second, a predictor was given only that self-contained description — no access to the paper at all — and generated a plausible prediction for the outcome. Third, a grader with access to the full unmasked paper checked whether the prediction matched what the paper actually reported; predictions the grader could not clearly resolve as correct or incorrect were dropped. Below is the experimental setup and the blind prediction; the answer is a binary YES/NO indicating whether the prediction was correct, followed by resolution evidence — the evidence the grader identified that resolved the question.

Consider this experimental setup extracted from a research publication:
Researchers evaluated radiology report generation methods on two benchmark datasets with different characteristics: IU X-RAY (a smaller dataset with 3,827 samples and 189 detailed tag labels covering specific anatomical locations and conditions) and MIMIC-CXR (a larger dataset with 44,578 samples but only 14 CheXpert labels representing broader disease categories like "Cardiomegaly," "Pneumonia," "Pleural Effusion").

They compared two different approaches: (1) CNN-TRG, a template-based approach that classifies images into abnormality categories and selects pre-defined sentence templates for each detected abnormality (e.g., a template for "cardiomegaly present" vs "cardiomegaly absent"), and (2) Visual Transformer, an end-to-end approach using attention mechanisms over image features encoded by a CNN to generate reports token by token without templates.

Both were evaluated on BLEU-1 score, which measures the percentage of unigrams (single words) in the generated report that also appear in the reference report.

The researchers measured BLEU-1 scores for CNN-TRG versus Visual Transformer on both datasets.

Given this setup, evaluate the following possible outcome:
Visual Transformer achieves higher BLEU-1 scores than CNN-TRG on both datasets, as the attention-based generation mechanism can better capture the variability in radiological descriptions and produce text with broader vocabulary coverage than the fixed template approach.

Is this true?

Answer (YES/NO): YES